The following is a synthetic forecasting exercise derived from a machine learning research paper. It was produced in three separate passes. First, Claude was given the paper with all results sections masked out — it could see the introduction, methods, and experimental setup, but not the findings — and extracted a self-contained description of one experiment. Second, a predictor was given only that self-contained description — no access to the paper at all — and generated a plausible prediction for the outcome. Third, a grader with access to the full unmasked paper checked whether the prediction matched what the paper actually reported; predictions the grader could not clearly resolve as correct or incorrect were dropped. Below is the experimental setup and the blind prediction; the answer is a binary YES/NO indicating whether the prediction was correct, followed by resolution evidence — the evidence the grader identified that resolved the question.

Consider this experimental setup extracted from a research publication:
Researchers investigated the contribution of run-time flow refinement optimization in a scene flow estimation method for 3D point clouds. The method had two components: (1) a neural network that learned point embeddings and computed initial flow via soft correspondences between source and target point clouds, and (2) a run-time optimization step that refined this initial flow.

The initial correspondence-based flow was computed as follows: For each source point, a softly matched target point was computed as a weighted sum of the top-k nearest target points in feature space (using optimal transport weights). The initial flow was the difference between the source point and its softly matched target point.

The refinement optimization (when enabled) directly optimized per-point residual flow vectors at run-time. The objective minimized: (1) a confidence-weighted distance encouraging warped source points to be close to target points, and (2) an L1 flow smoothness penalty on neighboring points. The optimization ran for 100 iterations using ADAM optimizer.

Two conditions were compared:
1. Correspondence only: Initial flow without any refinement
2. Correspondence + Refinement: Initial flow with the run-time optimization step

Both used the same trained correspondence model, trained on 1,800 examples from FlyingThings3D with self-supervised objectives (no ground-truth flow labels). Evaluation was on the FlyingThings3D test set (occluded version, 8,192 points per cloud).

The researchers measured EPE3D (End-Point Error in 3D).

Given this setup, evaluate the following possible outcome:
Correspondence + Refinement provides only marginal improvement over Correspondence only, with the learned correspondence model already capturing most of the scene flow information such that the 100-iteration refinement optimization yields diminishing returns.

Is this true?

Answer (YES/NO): NO